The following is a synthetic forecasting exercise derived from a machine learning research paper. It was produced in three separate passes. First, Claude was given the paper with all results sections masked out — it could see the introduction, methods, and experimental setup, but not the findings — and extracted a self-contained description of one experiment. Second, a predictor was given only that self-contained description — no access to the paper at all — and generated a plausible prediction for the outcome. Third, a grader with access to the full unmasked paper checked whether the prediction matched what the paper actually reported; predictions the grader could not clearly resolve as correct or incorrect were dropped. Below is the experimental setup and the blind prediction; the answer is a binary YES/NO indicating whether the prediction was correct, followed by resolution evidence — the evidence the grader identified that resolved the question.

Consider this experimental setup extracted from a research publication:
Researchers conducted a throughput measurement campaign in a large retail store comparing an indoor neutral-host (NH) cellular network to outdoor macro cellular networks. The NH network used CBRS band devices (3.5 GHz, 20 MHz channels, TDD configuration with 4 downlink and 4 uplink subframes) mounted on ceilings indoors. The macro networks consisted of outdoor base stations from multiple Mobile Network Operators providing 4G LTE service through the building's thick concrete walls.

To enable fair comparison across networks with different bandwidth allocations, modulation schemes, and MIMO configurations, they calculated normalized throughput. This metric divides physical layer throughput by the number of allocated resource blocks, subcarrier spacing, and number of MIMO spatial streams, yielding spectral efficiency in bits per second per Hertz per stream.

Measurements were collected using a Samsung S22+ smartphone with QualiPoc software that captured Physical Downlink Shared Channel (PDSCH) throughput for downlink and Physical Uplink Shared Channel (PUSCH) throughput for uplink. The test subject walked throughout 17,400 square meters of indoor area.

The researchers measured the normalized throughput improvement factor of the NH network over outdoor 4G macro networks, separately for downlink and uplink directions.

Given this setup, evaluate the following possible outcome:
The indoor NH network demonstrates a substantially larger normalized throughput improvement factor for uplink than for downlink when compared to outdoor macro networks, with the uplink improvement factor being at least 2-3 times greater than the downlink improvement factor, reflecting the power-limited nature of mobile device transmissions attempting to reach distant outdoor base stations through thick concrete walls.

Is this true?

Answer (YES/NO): YES